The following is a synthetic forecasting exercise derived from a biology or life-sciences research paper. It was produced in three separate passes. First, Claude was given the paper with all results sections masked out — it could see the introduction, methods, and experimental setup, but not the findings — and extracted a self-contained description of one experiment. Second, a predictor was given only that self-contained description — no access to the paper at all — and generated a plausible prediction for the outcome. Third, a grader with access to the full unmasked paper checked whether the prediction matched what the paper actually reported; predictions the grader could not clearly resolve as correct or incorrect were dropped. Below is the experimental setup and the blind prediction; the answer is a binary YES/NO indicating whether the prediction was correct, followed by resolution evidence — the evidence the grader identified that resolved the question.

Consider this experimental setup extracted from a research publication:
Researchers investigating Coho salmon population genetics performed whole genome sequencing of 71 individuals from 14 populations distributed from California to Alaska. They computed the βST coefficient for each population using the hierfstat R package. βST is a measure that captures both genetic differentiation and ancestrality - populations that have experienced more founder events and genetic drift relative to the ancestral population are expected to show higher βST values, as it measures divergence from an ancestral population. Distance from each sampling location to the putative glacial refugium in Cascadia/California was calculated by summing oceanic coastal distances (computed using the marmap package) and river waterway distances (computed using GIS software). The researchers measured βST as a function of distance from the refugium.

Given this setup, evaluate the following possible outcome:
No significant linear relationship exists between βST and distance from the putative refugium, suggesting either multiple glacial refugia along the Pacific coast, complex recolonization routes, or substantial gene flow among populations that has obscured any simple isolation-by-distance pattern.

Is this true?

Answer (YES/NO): NO